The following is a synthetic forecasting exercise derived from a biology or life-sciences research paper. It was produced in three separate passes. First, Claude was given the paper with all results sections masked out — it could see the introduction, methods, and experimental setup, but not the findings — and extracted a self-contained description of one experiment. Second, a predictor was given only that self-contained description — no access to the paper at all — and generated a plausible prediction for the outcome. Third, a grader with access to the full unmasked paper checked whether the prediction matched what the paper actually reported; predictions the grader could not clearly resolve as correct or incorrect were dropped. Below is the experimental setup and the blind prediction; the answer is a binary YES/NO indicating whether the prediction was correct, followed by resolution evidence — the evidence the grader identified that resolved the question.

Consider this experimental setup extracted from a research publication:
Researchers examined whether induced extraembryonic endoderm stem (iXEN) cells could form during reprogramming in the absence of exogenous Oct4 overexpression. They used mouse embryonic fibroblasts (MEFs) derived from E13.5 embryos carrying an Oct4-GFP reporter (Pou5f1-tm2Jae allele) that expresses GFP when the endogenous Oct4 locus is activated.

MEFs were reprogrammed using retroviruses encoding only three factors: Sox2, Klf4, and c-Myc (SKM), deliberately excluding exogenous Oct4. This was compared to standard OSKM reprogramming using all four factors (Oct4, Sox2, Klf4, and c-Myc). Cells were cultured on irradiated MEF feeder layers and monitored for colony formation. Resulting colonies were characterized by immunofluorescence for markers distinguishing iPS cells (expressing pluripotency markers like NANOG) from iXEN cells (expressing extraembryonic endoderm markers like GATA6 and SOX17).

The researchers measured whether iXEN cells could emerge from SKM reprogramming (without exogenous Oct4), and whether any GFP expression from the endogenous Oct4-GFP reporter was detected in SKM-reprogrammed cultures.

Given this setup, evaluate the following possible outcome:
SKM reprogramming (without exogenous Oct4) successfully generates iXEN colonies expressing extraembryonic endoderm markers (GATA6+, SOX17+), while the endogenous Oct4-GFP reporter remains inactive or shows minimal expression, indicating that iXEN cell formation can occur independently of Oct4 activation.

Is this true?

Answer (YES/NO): NO